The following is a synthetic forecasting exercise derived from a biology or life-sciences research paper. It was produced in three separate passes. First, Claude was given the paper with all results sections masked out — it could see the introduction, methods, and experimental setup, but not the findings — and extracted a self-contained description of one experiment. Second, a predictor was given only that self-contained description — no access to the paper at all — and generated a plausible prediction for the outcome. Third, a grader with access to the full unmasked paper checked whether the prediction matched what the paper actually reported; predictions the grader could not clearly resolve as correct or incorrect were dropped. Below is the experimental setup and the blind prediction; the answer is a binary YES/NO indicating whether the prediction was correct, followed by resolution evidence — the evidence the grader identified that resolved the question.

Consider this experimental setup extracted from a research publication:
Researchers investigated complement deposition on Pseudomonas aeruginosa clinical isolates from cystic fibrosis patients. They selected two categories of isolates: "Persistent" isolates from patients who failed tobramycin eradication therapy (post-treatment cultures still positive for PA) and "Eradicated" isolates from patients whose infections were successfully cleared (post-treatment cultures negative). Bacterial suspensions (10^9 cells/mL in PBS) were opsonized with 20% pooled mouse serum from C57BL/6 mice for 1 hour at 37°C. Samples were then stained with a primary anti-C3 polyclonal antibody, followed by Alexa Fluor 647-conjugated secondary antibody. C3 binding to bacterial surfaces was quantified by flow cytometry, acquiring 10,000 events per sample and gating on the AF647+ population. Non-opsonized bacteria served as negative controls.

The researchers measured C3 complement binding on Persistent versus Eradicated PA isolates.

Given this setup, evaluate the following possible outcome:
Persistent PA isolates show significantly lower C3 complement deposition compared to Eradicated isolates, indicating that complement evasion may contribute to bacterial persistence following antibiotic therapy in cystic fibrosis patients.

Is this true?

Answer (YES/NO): YES